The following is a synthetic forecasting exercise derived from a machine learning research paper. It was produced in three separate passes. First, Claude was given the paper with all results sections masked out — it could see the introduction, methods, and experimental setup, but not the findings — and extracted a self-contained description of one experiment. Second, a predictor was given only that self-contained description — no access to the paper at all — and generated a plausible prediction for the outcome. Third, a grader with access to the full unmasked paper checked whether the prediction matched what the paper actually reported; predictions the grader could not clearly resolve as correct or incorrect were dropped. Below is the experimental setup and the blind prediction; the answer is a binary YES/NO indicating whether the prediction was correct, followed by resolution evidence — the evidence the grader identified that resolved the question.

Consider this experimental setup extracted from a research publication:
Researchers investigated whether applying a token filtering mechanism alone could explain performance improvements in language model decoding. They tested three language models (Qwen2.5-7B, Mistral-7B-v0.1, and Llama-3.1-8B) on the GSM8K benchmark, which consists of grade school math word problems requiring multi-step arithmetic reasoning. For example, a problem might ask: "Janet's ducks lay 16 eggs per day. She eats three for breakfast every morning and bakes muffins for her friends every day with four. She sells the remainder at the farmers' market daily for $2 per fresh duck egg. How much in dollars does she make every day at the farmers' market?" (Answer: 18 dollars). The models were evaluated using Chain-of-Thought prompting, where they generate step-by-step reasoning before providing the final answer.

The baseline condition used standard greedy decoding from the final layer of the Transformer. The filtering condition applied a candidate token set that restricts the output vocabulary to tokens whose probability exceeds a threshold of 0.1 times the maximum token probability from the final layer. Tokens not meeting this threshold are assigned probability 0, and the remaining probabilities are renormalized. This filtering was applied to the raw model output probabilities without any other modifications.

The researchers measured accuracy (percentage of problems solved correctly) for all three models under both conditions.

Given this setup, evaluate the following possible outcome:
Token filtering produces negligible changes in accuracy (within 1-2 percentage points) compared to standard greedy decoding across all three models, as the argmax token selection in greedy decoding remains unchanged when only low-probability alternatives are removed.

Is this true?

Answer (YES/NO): NO